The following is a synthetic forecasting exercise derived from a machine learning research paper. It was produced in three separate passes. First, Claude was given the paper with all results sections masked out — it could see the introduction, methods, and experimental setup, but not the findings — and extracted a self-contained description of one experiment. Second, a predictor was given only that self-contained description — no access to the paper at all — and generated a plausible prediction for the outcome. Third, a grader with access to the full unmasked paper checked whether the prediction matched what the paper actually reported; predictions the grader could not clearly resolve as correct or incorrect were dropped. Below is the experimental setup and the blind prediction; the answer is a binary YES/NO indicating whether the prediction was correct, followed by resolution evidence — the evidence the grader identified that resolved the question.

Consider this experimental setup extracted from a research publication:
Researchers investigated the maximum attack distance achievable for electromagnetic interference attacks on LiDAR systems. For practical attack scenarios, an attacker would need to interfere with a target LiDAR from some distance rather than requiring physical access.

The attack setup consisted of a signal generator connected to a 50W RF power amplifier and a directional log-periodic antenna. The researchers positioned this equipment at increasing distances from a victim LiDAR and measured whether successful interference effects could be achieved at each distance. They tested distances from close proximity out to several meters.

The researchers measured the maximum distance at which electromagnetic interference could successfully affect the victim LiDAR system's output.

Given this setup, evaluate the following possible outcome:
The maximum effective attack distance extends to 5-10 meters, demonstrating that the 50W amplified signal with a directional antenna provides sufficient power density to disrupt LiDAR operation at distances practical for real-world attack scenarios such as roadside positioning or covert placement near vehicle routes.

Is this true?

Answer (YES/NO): YES